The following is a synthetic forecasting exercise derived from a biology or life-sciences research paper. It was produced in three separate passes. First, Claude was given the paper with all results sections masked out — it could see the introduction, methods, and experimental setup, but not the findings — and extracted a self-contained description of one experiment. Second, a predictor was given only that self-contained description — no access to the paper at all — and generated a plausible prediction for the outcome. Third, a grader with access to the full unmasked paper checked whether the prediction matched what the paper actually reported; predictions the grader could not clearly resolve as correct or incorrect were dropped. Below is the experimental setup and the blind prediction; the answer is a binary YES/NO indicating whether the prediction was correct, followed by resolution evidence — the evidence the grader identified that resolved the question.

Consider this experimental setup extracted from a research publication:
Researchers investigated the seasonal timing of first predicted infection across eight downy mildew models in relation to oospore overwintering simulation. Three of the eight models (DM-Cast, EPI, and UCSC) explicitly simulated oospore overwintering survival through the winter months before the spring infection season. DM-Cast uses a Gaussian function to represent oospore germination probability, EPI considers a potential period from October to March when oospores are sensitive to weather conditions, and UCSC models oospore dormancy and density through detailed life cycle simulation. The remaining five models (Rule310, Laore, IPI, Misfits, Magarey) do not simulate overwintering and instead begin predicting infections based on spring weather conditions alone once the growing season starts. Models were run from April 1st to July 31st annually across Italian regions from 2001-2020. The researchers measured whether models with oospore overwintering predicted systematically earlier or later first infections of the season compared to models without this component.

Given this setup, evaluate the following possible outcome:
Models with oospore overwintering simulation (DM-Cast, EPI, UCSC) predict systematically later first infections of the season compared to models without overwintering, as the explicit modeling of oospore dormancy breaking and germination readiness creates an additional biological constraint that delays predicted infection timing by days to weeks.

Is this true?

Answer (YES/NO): NO